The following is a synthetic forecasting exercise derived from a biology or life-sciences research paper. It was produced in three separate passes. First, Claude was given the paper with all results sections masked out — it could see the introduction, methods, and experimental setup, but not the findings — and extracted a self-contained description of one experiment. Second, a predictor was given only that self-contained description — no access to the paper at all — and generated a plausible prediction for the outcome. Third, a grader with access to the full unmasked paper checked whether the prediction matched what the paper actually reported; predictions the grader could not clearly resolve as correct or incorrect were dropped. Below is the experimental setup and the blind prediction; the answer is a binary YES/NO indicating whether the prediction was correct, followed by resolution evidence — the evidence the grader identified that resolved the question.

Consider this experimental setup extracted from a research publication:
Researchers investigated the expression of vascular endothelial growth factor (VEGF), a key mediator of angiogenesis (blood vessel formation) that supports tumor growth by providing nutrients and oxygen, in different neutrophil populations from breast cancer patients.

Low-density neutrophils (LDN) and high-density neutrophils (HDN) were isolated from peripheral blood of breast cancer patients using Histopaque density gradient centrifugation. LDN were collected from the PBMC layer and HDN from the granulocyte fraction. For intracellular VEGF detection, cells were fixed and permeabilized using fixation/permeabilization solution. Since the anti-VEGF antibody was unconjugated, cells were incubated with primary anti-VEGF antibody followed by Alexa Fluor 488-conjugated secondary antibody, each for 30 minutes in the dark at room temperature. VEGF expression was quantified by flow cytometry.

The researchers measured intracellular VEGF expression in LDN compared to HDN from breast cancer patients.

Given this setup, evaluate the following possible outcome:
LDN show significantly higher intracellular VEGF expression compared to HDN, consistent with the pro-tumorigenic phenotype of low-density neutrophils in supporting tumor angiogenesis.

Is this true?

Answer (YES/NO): YES